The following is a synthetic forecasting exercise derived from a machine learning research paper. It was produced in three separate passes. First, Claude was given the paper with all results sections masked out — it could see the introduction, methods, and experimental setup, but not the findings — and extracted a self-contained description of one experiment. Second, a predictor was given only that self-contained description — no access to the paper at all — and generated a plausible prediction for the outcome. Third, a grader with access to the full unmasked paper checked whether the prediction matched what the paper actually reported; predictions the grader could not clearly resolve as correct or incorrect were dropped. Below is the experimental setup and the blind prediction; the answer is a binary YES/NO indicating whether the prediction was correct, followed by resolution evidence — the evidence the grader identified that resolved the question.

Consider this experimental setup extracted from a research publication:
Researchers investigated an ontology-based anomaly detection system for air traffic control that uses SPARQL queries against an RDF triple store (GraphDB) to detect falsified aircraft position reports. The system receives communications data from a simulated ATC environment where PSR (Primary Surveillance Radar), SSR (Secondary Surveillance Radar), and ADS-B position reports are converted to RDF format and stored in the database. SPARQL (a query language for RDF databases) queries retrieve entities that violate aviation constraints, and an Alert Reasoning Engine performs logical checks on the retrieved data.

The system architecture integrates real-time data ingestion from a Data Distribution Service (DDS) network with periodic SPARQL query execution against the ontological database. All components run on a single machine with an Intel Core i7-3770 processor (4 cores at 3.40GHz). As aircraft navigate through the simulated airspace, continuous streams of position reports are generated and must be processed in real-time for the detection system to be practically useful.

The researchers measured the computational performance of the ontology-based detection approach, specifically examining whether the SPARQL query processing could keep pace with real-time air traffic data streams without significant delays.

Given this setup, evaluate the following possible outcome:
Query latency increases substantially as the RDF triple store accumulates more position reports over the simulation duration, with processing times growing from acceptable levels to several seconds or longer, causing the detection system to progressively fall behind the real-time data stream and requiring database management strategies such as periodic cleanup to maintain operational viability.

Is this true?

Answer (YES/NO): NO